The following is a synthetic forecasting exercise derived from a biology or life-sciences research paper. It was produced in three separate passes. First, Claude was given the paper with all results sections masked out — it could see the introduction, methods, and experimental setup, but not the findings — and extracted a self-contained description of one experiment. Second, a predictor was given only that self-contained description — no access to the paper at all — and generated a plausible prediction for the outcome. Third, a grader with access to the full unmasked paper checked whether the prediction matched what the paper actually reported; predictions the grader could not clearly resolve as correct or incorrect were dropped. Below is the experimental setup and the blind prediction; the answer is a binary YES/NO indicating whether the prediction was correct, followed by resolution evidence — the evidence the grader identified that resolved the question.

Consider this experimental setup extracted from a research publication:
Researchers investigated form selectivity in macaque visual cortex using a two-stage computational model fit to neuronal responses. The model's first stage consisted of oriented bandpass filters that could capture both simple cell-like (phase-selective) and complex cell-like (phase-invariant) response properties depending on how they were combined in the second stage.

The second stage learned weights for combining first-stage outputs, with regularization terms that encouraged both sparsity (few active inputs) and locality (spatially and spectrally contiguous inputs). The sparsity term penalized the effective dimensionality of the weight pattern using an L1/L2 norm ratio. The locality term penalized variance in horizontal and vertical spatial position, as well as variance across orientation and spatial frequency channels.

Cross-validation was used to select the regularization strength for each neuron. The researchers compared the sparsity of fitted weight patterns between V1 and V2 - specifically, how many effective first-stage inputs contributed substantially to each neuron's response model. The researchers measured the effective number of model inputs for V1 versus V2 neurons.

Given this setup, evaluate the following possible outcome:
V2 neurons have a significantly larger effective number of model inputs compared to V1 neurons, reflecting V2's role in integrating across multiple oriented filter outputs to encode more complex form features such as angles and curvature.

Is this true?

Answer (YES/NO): NO